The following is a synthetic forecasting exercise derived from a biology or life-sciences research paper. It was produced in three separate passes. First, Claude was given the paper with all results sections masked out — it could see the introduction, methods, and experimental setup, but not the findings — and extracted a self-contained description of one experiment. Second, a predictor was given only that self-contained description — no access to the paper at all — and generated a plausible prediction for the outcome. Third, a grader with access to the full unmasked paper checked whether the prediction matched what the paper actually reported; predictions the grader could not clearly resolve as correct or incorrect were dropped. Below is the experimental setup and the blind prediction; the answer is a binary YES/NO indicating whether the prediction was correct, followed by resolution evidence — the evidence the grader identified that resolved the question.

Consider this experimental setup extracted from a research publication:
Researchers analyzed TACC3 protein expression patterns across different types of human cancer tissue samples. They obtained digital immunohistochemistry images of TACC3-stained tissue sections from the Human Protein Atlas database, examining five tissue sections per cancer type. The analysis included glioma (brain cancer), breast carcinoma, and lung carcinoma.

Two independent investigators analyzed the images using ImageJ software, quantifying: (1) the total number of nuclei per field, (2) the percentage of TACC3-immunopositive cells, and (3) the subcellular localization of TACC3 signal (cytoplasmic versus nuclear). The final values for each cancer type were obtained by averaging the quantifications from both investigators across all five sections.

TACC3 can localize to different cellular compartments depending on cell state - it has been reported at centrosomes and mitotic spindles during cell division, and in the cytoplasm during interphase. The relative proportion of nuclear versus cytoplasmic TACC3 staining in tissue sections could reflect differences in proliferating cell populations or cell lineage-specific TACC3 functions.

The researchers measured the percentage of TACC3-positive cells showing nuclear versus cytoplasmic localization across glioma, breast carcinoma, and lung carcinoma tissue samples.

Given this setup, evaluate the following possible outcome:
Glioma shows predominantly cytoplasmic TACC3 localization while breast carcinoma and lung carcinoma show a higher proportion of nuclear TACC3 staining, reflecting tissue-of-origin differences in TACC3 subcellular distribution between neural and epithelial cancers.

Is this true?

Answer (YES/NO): NO